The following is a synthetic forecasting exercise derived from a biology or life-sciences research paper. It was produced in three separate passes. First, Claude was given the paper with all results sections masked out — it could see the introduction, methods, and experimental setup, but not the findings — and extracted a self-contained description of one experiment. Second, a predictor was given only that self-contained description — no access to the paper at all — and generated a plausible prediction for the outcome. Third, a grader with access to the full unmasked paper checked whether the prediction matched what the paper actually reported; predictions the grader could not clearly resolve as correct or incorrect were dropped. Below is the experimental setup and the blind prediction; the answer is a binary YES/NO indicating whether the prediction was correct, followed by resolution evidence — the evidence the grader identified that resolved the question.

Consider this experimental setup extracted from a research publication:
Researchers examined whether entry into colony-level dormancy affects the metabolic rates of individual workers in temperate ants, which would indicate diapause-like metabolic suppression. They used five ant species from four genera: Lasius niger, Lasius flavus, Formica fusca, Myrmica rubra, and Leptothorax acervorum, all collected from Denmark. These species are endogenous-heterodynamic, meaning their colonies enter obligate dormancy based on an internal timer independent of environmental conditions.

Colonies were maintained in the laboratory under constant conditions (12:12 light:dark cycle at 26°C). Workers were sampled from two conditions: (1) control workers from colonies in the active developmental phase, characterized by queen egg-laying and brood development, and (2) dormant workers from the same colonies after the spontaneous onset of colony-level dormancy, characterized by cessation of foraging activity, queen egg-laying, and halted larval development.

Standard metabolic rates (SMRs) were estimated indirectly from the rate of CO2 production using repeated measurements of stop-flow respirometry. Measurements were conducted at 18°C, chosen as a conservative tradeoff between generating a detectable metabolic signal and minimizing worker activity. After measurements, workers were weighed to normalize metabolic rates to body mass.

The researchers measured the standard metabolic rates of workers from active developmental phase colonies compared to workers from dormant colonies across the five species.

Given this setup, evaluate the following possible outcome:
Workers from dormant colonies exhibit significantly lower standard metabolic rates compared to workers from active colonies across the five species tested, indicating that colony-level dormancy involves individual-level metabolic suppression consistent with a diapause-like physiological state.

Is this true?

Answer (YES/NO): NO